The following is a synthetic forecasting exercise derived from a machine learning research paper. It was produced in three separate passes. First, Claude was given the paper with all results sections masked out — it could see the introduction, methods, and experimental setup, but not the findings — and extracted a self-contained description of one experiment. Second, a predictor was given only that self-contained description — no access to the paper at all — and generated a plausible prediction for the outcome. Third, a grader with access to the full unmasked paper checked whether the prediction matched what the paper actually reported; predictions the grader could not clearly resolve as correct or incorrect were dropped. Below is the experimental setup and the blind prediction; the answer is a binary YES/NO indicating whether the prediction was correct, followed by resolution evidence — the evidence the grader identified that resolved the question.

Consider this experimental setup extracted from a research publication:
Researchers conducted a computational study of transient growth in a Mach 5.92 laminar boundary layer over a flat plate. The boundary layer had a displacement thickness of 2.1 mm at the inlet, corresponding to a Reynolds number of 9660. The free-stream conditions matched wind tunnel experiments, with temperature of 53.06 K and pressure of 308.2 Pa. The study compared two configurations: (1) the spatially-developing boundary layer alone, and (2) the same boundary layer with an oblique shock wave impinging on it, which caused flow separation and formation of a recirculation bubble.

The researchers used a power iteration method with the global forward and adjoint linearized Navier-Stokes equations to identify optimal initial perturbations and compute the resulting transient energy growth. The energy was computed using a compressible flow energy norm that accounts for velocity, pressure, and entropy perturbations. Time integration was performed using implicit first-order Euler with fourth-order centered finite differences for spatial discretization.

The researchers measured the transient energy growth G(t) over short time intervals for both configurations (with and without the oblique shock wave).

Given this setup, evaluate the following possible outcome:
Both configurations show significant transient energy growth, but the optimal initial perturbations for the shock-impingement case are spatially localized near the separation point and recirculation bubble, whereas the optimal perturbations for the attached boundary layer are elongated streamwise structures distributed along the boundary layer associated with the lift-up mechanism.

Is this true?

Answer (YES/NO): NO